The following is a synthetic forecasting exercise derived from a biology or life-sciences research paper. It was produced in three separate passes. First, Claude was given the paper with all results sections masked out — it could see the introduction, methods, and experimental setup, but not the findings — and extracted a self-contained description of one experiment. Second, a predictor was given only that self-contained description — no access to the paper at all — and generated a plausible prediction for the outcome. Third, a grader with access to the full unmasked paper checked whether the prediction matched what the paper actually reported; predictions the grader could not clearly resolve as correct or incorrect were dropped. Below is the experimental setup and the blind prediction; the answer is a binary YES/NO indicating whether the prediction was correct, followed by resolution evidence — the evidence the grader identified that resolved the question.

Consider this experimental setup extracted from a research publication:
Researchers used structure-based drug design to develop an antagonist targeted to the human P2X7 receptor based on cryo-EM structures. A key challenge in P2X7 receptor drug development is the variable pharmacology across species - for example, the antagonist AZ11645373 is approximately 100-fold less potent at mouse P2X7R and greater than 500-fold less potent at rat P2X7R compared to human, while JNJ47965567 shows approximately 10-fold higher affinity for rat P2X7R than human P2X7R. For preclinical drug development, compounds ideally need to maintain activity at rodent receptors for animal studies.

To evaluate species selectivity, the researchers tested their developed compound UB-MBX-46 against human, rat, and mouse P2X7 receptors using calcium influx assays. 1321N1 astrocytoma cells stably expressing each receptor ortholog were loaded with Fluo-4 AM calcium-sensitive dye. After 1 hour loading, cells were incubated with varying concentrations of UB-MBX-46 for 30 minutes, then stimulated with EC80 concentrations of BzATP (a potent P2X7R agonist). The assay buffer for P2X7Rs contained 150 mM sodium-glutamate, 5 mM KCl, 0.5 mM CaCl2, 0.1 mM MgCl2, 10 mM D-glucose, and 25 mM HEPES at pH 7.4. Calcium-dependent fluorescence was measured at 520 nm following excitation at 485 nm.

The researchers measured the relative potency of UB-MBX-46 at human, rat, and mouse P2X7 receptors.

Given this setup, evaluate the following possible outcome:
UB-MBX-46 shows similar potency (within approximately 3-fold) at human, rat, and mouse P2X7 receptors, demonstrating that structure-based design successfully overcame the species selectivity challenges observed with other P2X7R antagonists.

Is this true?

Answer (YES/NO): NO